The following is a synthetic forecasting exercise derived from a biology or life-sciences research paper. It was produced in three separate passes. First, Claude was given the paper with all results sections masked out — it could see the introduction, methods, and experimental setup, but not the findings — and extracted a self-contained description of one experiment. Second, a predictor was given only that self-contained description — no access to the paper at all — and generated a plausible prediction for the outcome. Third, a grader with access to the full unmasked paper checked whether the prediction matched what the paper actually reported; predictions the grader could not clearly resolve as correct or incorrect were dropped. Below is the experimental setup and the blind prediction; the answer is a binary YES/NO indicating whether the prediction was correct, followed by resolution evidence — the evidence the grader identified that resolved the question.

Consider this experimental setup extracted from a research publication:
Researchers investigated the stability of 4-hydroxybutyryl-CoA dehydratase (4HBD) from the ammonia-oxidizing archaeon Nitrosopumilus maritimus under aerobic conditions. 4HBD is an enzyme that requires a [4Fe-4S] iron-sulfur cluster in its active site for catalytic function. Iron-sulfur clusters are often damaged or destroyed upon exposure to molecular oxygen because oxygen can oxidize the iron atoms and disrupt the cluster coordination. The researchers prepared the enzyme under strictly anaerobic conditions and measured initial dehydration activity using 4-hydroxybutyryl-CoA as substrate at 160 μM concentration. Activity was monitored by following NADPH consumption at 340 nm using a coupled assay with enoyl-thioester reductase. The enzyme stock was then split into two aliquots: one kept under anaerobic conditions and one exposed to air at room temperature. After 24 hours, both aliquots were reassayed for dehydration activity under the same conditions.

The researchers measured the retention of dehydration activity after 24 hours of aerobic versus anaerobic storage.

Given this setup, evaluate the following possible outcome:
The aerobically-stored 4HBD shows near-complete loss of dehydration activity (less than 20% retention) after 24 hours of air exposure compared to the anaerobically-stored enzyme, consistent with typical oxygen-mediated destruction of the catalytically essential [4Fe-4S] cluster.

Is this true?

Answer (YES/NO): NO